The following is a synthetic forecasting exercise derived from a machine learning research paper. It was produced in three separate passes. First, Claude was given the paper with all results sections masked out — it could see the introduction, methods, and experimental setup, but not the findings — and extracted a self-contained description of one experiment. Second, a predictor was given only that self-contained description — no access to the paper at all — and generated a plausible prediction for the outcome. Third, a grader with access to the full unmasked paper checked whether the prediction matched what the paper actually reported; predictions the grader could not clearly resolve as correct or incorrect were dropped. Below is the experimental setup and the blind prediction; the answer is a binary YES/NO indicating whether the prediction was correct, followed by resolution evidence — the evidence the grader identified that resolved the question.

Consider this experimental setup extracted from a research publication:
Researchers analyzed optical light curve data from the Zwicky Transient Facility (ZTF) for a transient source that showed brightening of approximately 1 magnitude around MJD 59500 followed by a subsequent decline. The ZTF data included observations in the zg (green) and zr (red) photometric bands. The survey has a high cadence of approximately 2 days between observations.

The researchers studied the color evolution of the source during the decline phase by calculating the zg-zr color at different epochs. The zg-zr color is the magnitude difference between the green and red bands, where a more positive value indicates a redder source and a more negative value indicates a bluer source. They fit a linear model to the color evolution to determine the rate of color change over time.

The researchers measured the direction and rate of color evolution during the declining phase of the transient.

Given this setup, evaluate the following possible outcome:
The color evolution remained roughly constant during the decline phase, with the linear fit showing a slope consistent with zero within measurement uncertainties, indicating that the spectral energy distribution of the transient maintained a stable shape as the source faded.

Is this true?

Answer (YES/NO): NO